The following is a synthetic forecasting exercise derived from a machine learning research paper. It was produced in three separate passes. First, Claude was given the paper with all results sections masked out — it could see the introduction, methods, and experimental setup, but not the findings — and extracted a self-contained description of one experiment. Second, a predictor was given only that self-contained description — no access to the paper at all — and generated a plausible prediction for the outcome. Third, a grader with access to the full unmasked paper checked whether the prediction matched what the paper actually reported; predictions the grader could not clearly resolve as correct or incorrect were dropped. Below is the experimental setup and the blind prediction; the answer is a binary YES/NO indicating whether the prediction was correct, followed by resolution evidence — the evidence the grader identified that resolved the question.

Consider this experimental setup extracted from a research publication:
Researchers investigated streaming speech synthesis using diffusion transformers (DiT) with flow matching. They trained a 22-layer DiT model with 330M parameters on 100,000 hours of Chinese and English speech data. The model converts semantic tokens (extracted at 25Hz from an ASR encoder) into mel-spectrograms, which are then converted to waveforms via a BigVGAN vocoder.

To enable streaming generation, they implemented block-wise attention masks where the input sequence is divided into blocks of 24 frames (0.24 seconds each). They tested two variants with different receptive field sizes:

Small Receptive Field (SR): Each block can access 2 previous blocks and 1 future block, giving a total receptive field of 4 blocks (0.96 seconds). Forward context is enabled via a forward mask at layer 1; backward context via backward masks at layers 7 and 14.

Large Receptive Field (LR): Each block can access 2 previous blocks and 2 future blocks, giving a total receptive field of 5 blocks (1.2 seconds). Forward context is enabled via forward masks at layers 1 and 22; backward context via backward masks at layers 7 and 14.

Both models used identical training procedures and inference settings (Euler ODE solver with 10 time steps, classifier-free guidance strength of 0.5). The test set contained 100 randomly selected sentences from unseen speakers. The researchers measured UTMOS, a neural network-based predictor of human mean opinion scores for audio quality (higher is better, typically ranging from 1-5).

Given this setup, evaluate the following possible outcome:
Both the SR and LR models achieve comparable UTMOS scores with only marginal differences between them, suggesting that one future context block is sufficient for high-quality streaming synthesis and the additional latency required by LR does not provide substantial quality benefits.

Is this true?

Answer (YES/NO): YES